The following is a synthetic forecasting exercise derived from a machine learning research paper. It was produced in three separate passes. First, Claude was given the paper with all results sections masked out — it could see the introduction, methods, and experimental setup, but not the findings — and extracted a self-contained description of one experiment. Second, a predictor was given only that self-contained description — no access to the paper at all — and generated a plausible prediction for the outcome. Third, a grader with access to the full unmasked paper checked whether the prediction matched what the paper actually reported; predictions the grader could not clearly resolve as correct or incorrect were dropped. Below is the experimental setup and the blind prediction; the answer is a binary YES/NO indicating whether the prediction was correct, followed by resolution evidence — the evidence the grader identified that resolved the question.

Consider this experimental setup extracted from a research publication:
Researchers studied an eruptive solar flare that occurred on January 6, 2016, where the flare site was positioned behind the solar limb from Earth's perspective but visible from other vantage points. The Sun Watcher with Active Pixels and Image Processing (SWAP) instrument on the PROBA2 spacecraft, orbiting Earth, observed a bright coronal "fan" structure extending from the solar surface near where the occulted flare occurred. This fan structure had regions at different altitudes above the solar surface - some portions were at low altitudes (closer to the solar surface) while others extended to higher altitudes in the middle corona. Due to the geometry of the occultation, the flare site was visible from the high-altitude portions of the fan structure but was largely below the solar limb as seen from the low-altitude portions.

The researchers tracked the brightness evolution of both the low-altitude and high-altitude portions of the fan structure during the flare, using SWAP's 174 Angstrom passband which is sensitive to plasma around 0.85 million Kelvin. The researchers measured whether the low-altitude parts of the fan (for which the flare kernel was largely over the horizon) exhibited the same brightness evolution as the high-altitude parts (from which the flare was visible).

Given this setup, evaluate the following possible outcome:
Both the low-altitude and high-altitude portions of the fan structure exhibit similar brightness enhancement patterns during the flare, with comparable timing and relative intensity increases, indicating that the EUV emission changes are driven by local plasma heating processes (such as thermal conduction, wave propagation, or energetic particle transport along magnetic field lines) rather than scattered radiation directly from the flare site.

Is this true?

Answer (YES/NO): NO